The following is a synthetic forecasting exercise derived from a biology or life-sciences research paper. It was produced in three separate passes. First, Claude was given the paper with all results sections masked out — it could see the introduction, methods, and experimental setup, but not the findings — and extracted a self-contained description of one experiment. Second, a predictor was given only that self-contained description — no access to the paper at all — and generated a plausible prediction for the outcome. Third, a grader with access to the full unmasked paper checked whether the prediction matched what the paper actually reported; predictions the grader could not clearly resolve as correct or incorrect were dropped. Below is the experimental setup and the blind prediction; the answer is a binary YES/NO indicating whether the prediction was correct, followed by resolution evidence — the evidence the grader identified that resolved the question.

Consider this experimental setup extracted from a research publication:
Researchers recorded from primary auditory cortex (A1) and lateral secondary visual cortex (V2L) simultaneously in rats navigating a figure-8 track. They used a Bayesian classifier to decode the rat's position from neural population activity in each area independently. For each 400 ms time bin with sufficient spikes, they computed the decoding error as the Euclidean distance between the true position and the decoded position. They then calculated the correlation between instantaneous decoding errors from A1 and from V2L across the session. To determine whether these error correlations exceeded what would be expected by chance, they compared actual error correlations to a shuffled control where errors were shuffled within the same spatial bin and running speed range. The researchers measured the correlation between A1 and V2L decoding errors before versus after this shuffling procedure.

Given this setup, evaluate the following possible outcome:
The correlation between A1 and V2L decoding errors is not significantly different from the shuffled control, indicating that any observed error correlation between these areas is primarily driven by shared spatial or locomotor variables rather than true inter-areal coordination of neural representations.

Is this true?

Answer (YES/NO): NO